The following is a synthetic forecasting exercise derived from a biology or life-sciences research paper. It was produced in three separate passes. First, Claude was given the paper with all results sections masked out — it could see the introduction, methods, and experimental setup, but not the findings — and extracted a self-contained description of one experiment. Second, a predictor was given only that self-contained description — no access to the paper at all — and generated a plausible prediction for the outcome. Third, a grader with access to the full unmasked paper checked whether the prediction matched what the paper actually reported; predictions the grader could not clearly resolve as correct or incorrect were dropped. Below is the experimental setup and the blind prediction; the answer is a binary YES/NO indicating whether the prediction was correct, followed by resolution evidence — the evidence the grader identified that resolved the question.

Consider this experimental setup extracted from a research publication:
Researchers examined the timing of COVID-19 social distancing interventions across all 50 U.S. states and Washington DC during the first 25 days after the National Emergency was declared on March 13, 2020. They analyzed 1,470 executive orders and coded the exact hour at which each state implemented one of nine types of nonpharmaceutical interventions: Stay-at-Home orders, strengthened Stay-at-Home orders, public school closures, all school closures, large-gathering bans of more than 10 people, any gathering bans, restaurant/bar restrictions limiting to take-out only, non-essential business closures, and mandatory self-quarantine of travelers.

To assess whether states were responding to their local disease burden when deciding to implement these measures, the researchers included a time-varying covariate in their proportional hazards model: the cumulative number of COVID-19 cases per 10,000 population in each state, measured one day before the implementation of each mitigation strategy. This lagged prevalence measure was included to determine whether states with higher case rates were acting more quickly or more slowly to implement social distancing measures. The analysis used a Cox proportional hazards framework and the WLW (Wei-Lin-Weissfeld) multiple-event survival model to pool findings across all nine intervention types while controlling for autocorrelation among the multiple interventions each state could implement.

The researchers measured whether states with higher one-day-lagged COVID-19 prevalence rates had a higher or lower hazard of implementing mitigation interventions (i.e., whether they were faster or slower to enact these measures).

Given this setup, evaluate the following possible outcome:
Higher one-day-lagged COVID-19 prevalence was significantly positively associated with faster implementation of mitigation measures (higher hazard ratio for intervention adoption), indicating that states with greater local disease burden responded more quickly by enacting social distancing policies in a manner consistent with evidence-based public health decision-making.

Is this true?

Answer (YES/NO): NO